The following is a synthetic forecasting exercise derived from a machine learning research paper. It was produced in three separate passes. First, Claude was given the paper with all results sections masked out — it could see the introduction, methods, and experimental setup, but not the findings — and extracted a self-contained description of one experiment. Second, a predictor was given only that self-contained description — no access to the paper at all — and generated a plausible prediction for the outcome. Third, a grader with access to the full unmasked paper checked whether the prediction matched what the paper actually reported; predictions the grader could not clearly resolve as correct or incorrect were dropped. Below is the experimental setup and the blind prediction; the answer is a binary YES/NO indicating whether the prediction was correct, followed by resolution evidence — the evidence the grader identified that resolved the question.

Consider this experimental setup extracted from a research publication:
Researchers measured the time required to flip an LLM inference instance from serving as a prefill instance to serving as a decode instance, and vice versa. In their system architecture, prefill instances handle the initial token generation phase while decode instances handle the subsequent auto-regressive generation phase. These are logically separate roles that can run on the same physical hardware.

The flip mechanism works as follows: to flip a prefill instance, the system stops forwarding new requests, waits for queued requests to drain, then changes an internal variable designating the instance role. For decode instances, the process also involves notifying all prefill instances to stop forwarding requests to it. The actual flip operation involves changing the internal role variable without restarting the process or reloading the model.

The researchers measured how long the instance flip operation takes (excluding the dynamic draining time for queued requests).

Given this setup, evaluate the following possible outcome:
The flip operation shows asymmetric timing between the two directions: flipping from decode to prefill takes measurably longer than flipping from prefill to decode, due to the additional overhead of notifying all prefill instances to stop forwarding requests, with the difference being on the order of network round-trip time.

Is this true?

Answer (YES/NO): NO